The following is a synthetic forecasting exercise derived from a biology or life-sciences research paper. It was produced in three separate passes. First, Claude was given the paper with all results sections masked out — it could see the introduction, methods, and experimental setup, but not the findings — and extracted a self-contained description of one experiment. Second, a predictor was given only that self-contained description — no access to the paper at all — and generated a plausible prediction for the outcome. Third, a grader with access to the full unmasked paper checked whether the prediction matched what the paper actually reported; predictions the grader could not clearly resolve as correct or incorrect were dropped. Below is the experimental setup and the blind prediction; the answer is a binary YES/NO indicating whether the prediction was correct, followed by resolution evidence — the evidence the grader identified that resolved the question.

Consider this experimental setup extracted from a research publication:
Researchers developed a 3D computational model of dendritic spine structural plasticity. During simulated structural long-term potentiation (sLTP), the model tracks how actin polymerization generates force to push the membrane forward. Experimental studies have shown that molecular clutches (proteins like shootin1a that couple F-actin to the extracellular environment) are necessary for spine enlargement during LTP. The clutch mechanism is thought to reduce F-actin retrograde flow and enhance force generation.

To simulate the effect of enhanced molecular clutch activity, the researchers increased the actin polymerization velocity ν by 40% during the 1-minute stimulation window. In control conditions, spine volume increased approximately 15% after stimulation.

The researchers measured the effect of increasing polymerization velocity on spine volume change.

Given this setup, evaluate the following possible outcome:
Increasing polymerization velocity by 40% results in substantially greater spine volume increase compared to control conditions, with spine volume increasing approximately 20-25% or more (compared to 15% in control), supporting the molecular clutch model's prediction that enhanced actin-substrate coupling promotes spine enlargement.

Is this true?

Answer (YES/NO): NO